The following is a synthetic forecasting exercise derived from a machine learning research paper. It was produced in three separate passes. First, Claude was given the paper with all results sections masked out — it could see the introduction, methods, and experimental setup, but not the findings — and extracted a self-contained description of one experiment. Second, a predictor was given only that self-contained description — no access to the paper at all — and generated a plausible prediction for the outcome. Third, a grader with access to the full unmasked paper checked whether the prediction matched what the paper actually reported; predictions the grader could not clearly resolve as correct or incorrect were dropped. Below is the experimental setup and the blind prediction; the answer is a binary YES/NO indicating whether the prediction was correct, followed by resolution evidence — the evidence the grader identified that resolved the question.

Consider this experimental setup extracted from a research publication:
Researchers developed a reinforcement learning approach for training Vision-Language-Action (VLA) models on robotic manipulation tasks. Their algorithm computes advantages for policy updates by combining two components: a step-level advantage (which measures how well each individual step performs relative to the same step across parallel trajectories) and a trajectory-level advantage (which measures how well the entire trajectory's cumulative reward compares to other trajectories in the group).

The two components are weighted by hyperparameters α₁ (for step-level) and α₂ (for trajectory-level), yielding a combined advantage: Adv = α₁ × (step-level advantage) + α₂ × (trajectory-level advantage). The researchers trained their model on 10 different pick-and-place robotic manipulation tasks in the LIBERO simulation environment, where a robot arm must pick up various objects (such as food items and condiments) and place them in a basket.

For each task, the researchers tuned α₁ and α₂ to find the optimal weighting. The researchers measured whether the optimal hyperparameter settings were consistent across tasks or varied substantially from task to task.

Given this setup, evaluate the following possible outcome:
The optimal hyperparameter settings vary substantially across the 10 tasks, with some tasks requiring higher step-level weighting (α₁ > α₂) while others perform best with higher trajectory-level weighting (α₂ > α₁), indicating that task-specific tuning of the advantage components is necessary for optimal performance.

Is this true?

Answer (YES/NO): YES